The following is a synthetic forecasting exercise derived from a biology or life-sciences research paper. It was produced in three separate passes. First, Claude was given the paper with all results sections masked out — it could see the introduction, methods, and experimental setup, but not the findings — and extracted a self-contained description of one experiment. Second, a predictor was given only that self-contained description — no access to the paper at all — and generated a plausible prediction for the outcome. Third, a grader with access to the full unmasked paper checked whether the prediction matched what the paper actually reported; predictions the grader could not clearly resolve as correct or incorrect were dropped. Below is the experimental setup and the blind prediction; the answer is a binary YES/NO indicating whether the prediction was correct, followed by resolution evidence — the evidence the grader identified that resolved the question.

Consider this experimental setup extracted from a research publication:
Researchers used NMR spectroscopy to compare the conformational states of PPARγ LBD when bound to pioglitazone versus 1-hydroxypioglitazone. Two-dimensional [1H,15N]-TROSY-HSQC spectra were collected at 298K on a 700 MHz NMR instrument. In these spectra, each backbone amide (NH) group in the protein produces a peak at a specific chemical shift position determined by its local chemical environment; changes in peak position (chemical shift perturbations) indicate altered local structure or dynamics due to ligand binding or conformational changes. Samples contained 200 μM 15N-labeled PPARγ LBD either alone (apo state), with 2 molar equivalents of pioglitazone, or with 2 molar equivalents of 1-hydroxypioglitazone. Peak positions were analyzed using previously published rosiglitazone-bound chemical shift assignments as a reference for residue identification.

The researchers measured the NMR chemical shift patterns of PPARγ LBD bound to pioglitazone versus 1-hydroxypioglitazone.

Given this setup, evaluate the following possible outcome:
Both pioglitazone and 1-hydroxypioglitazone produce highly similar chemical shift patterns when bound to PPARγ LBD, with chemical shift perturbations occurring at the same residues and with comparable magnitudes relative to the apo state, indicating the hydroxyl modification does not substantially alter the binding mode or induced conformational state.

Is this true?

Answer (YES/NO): NO